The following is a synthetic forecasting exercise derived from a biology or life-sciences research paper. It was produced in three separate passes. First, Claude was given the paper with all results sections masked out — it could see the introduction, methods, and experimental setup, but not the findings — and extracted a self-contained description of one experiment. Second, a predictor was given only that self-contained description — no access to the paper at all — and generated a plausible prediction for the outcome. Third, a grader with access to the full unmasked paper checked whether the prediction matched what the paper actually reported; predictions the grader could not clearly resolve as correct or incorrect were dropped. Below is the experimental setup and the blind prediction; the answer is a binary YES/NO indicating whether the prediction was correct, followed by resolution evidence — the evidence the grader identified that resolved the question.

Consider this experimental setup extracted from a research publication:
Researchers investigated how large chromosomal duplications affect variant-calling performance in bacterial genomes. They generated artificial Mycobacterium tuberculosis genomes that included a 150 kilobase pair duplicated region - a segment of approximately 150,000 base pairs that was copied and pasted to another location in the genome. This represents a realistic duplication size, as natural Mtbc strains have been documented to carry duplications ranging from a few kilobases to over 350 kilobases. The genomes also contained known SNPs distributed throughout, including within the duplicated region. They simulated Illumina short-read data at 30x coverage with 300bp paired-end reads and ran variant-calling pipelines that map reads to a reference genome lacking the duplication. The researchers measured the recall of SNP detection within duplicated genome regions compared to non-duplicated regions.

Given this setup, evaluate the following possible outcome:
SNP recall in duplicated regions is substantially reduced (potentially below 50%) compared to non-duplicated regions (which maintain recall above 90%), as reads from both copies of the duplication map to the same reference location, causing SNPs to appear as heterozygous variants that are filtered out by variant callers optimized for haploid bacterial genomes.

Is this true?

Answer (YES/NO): YES